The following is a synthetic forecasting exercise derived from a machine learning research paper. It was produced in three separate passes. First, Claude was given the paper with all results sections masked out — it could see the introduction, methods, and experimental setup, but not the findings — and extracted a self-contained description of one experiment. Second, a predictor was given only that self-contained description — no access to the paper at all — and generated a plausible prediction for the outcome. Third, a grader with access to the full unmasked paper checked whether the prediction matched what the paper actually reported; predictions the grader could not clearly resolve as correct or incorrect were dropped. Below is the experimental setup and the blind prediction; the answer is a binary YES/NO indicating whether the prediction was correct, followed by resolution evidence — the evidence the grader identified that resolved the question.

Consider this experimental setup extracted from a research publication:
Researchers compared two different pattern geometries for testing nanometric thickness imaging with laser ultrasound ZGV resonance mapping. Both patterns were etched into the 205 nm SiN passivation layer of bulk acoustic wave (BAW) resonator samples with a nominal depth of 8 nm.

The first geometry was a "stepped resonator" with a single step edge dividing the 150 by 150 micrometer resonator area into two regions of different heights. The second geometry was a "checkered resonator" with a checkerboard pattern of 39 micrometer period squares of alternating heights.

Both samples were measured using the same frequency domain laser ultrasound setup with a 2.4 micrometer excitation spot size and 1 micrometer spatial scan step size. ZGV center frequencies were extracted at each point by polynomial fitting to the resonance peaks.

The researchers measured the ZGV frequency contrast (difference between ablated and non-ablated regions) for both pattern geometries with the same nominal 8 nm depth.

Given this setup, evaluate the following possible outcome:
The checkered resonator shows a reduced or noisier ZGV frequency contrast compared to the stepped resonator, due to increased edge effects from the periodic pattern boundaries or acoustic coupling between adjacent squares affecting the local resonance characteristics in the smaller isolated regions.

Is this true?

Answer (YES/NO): YES